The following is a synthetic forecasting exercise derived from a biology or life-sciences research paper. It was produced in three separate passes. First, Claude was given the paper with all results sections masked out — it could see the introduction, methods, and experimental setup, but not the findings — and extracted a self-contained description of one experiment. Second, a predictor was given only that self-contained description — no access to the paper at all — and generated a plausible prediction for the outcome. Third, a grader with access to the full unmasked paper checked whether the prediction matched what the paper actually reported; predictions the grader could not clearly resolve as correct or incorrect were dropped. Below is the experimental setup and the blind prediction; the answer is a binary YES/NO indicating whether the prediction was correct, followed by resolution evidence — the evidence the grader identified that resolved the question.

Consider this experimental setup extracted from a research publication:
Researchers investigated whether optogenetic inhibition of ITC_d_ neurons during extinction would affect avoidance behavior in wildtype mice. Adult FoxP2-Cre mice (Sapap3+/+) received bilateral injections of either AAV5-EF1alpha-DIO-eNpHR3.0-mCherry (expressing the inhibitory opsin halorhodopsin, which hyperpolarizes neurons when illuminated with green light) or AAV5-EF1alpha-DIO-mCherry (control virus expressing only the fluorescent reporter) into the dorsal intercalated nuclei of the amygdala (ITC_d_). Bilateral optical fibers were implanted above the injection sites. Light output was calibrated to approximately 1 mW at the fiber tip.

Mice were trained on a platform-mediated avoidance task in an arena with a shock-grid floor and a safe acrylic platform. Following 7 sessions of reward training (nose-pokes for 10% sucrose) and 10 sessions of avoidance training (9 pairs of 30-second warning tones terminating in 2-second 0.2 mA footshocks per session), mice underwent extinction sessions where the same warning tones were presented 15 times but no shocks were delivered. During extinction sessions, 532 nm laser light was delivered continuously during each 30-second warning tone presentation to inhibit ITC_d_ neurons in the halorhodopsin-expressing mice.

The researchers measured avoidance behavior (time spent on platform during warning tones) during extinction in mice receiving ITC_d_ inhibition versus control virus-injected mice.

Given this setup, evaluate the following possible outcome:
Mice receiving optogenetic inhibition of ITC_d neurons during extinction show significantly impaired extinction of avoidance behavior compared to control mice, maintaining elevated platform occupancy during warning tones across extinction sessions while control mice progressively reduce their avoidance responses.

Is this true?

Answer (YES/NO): NO